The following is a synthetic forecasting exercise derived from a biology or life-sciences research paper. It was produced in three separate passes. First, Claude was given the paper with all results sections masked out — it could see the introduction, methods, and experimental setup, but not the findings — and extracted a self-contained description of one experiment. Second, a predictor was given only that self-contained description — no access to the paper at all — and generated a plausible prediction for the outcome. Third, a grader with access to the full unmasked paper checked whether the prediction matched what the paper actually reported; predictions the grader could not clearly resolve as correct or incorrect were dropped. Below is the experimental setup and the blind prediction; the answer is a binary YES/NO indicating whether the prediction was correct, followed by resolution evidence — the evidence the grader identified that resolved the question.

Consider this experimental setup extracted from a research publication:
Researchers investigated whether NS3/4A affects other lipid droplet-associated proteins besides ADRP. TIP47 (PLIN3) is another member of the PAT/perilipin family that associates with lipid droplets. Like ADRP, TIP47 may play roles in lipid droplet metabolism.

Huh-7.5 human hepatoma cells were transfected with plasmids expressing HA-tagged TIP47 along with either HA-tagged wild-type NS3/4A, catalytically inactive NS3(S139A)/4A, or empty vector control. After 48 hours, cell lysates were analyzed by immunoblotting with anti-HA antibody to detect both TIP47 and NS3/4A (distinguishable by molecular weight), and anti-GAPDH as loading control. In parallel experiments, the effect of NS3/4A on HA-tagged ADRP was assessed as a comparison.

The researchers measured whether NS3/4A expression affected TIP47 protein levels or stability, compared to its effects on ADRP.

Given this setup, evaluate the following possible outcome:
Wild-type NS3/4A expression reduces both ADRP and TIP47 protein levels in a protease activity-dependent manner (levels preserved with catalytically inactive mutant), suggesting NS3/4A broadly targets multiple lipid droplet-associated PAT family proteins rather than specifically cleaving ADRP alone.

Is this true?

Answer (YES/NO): NO